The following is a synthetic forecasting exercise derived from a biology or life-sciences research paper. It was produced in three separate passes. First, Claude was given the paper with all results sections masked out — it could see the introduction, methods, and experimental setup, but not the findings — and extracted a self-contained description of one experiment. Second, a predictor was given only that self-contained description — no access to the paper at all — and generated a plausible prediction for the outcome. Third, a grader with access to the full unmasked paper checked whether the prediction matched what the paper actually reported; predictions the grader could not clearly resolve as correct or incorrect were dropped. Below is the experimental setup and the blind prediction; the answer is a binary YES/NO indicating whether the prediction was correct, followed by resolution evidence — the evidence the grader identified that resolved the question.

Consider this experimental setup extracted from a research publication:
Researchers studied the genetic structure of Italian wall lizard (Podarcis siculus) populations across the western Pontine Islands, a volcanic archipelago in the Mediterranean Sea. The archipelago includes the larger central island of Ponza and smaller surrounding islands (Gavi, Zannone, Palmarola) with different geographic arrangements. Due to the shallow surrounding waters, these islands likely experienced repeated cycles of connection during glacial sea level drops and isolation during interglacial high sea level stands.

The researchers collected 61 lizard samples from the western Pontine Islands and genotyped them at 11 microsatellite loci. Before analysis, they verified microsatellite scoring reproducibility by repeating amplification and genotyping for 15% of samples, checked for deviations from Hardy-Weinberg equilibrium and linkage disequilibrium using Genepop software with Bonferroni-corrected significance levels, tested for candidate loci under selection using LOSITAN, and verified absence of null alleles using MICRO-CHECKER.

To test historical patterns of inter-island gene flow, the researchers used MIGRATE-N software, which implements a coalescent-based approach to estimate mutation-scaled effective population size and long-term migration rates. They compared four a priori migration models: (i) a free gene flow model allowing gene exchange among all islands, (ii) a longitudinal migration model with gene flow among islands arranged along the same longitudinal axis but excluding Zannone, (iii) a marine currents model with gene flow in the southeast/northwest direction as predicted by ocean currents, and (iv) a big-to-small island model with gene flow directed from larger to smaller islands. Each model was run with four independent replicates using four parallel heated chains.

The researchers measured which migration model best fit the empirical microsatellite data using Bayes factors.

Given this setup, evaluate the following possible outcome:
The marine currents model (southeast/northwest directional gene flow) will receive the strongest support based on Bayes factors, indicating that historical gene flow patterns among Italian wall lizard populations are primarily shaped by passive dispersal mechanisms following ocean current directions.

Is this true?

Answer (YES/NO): NO